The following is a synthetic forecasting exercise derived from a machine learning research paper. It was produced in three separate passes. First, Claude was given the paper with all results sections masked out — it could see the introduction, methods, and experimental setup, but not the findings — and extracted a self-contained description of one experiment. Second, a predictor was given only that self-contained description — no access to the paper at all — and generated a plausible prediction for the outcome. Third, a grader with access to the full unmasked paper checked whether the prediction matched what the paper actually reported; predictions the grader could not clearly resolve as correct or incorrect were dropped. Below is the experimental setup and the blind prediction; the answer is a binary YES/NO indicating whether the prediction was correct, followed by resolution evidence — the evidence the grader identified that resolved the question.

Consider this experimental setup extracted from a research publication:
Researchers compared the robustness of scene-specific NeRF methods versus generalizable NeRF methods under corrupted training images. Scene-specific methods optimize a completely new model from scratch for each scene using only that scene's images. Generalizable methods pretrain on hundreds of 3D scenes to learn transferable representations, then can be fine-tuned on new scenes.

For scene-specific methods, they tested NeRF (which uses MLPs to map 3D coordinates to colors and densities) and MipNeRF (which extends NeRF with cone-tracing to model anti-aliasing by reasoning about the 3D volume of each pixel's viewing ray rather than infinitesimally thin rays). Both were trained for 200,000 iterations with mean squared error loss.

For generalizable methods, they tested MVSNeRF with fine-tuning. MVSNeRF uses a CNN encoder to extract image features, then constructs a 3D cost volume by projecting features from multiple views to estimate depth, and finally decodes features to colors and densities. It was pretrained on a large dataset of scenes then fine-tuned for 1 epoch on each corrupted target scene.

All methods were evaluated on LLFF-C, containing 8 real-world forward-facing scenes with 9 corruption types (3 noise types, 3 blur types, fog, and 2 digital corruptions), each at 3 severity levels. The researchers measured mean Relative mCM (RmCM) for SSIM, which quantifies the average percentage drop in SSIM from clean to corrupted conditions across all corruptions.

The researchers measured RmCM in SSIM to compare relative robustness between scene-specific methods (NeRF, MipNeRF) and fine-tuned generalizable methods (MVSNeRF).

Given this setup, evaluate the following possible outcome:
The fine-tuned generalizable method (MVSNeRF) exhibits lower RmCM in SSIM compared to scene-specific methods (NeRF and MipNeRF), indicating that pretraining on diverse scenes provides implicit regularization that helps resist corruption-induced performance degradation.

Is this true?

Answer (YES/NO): NO